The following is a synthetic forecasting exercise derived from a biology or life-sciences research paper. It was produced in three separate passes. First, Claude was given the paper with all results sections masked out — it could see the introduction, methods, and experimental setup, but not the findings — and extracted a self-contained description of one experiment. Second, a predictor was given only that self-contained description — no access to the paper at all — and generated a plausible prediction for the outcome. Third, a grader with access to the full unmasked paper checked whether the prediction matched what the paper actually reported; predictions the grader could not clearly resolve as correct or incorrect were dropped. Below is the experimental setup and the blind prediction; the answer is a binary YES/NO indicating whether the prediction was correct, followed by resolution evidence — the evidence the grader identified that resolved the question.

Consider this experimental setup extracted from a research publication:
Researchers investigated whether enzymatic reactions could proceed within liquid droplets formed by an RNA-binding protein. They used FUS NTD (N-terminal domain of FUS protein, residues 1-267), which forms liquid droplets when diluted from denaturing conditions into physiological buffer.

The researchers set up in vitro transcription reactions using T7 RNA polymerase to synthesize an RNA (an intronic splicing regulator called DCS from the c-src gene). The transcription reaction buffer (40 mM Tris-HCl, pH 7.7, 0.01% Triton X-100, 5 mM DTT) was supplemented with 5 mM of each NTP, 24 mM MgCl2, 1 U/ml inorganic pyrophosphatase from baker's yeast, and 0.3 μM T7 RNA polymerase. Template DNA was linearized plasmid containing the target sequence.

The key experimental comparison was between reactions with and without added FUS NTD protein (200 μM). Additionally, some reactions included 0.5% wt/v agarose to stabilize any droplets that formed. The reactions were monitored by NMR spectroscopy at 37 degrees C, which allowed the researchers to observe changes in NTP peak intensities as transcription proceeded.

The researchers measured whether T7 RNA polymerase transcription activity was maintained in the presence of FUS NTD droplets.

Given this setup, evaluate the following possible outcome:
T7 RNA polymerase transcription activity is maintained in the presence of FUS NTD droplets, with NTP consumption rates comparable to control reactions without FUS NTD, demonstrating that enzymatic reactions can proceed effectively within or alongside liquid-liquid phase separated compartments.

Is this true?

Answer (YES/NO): NO